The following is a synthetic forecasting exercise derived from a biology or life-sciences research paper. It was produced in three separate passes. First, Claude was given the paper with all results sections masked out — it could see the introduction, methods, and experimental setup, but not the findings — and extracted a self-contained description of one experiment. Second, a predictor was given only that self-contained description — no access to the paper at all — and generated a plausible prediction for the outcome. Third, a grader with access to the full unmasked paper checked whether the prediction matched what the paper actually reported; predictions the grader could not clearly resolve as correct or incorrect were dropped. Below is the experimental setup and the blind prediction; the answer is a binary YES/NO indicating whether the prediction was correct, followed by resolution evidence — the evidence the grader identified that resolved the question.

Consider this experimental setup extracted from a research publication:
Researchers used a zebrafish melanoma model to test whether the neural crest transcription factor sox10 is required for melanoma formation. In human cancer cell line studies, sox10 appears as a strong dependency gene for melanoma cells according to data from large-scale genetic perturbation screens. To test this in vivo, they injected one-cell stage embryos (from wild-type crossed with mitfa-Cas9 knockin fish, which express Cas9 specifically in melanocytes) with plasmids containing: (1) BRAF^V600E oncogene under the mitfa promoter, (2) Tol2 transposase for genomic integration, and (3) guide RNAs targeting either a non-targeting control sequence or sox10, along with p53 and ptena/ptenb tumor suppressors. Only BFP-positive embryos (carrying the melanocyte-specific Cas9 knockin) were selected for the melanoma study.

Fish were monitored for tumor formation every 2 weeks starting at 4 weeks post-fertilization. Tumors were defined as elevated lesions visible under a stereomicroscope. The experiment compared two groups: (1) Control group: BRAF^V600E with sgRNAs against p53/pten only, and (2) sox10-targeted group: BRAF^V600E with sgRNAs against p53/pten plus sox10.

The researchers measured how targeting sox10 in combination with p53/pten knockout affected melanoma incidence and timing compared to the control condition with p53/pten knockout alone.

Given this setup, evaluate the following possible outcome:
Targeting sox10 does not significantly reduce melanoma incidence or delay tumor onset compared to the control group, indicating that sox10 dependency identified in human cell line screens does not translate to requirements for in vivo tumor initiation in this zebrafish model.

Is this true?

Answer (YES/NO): NO